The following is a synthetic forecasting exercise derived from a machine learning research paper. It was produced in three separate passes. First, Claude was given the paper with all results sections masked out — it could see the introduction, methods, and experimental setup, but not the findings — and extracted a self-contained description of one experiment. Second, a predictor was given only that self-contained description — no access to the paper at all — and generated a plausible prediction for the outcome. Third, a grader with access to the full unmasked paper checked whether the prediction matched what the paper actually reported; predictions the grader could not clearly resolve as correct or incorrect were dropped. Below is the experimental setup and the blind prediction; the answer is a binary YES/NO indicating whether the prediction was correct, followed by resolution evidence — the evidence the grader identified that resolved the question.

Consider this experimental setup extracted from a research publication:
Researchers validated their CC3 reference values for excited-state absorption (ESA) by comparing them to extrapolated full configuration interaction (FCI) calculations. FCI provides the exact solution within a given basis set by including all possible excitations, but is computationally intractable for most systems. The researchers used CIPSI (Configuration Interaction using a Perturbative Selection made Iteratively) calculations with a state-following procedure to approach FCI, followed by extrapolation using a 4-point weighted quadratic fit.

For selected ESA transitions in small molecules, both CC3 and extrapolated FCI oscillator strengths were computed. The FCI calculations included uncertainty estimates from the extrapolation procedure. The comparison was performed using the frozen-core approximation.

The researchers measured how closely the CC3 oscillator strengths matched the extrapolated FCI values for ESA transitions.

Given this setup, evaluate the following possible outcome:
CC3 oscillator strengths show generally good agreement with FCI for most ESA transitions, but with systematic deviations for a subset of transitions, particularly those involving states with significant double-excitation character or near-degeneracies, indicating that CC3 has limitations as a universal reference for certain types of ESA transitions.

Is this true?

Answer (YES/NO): NO